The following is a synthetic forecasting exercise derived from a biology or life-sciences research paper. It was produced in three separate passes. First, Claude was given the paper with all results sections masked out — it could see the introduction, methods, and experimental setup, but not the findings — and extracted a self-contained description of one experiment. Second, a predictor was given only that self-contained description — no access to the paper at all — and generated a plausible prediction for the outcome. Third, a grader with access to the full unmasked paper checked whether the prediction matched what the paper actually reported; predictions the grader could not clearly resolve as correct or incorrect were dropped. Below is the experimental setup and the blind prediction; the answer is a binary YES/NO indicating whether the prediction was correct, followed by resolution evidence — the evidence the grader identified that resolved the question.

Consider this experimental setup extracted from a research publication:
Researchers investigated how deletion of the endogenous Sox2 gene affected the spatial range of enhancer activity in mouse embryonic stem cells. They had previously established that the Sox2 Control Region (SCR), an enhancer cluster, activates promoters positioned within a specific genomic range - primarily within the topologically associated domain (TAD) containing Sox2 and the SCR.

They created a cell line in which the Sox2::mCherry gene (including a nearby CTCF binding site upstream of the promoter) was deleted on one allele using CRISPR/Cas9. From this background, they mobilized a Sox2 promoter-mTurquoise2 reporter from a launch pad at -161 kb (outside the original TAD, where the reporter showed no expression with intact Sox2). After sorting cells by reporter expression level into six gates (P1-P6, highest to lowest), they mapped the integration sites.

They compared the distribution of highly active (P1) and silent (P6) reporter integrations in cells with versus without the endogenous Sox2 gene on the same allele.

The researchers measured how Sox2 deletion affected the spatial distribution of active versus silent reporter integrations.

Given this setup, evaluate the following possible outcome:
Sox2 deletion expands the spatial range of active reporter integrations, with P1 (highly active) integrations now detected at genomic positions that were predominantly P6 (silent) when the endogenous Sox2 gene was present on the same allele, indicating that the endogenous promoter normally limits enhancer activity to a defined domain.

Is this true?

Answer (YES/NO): YES